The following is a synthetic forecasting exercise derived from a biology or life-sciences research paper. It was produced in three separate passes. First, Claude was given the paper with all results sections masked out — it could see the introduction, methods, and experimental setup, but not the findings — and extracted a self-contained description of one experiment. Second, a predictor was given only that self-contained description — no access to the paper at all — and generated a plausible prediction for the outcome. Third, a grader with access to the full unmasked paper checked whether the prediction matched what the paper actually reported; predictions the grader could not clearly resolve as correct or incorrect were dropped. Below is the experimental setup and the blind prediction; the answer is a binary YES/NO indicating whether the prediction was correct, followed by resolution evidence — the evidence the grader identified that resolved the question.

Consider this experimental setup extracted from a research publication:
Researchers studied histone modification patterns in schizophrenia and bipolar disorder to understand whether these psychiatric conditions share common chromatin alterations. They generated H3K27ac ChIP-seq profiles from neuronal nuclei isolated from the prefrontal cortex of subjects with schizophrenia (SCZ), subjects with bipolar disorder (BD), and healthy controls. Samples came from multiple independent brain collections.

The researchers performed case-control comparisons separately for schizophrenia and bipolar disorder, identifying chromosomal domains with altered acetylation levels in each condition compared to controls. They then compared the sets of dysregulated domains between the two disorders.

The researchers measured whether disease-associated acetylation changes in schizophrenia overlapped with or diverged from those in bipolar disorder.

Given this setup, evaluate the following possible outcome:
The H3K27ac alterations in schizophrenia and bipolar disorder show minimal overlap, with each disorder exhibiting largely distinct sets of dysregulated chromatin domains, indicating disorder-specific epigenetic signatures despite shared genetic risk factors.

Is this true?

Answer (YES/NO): NO